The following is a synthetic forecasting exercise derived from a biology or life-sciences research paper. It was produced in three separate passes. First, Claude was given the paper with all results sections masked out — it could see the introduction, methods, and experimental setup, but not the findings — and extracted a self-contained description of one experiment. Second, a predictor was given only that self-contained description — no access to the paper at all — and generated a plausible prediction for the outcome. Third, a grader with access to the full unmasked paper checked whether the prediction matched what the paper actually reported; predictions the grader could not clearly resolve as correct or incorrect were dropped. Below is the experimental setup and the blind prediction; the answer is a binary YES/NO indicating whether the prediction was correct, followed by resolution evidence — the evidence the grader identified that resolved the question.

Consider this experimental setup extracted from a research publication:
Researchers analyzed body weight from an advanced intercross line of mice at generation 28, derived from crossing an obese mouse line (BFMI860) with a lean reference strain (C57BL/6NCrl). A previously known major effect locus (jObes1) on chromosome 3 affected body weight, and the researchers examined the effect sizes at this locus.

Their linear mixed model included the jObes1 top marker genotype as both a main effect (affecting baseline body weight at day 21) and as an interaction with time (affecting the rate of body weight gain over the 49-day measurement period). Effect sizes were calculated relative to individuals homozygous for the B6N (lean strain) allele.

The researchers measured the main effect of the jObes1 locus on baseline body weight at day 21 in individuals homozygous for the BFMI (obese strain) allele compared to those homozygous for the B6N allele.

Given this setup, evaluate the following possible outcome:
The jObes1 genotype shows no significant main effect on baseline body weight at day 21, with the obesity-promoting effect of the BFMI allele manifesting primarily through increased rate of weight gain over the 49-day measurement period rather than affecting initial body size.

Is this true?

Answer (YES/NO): NO